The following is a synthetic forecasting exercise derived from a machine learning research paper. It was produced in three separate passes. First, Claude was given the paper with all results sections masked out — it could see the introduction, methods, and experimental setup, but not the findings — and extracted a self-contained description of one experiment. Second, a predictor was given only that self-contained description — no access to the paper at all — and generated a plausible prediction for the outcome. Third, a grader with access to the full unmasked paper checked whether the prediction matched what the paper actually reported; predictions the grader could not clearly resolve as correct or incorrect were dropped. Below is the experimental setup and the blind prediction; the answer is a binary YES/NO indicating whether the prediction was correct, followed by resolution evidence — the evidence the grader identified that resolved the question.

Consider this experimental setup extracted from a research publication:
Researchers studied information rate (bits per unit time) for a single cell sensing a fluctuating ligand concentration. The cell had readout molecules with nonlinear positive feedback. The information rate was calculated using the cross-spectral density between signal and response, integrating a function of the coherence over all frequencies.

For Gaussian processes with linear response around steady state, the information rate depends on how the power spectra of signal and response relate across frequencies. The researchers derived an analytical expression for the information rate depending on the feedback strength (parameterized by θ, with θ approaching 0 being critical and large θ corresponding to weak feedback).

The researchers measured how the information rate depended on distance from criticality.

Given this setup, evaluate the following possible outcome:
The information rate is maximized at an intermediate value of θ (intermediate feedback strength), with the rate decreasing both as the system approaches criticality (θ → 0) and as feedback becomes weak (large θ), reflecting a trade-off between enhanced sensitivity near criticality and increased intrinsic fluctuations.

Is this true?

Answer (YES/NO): NO